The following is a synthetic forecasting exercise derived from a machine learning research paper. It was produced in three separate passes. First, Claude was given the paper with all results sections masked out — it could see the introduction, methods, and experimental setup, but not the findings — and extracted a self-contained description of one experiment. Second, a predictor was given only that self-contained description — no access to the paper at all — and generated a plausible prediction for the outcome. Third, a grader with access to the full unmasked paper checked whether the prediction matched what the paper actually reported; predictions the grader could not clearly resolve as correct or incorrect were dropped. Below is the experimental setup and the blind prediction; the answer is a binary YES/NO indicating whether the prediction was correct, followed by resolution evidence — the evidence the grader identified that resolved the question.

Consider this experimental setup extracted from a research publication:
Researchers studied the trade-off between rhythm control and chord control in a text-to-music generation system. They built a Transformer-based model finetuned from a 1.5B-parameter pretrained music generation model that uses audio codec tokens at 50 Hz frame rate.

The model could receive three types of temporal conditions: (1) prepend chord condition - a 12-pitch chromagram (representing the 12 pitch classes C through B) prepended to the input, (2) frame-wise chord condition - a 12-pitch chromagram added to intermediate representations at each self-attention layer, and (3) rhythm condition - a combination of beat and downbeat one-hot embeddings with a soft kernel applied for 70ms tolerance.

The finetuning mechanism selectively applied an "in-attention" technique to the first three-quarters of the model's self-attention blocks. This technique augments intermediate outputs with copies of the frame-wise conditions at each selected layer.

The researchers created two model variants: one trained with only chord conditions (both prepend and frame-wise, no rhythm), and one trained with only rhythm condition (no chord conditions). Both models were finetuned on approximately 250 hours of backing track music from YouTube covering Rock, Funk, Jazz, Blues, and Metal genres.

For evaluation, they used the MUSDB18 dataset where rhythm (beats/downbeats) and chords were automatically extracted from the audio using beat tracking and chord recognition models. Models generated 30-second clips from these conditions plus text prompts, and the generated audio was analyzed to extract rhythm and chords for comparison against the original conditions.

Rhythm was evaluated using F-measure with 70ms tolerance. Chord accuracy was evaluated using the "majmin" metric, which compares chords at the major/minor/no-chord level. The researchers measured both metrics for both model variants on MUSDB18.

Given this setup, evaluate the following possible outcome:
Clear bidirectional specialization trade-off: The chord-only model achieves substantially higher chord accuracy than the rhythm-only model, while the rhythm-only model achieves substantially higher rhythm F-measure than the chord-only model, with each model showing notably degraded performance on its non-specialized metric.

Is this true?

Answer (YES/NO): YES